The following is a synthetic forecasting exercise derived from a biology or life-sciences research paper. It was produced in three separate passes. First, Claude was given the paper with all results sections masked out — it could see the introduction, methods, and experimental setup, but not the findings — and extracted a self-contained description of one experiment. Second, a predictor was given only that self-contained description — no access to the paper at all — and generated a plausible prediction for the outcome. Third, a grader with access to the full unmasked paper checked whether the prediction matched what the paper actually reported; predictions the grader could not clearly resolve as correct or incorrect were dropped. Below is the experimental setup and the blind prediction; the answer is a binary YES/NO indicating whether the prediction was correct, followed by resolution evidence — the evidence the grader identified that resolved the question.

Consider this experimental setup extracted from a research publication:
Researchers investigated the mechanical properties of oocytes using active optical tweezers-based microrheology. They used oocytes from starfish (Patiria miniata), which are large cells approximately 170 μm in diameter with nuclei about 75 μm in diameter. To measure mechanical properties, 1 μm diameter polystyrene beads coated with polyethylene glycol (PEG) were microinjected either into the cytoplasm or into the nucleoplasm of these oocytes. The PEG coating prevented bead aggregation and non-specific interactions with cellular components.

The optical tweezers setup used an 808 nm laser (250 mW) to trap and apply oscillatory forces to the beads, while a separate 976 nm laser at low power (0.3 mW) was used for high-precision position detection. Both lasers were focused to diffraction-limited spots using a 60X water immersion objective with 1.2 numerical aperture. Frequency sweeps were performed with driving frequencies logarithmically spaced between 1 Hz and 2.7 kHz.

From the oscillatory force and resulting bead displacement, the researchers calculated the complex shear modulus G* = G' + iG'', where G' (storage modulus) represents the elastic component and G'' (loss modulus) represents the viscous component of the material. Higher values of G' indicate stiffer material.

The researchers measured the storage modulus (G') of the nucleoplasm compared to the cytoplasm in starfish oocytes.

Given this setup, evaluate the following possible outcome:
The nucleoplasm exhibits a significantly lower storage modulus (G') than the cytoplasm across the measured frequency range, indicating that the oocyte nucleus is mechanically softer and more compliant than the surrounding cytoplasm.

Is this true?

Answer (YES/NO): YES